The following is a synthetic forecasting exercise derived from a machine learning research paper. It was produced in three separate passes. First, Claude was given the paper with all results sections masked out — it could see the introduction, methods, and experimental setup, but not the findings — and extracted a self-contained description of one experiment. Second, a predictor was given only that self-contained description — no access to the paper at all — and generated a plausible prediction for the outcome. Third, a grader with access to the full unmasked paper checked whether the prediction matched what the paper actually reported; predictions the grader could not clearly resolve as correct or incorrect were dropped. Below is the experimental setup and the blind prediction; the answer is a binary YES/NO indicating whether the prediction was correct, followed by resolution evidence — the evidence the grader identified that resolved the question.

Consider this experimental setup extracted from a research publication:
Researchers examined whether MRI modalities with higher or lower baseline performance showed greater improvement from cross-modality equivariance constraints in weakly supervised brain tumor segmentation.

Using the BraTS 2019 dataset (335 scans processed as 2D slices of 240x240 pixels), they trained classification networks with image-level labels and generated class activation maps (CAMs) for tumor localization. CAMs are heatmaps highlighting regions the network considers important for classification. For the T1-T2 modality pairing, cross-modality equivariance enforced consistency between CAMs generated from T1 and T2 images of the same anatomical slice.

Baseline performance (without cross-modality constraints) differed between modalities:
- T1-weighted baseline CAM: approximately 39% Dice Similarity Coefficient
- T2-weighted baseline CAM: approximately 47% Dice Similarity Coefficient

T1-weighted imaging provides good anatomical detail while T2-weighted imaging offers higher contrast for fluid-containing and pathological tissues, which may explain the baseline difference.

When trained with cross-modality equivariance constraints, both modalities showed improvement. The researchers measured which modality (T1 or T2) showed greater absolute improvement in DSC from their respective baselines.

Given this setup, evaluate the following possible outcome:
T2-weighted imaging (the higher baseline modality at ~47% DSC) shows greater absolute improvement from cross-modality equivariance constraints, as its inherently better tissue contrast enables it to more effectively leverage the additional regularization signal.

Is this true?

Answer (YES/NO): YES